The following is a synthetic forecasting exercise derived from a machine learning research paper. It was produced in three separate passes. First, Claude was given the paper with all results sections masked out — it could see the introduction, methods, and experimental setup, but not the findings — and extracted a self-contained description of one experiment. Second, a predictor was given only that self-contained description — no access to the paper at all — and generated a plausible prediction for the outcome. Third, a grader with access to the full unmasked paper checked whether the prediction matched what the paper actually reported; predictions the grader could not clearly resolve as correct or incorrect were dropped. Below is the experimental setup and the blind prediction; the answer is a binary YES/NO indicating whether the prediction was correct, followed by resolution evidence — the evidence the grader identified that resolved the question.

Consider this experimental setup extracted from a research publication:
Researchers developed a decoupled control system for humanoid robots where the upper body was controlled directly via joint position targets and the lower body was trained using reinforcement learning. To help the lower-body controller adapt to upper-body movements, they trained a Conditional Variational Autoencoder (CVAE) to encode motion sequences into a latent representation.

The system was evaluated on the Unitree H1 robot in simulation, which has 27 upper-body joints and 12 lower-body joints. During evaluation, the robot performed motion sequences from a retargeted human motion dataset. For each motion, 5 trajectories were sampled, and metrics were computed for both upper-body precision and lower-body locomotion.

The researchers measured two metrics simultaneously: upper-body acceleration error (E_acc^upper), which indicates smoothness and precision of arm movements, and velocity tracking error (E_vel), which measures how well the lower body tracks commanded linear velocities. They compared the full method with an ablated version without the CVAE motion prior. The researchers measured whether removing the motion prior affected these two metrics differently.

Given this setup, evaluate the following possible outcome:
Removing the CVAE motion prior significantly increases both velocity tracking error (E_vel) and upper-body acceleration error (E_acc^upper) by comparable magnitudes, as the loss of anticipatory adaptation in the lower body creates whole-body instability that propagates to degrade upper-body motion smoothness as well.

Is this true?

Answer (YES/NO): NO